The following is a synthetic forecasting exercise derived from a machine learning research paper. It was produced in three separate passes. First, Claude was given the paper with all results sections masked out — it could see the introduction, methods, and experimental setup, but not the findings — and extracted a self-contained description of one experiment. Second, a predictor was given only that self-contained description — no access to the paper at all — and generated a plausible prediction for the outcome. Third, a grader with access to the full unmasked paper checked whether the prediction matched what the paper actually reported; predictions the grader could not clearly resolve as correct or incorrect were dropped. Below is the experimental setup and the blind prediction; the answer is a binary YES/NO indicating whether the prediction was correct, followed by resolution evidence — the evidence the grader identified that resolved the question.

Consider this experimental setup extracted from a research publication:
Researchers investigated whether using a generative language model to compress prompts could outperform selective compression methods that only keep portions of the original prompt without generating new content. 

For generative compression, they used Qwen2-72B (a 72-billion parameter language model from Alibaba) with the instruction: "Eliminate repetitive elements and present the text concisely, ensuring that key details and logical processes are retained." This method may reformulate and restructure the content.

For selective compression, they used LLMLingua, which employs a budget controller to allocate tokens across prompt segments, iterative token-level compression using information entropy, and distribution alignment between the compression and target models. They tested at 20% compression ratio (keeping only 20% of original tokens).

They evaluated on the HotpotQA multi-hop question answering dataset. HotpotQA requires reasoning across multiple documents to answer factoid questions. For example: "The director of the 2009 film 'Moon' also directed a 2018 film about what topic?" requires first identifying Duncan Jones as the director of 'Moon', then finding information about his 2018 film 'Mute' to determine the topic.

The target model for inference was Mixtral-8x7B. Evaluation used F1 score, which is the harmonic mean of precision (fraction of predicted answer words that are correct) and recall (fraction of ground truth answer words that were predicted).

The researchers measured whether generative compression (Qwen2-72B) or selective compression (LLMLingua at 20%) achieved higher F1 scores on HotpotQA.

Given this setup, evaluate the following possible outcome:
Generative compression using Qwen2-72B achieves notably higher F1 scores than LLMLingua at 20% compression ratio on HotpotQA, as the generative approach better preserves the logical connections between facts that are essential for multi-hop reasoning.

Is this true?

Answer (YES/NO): YES